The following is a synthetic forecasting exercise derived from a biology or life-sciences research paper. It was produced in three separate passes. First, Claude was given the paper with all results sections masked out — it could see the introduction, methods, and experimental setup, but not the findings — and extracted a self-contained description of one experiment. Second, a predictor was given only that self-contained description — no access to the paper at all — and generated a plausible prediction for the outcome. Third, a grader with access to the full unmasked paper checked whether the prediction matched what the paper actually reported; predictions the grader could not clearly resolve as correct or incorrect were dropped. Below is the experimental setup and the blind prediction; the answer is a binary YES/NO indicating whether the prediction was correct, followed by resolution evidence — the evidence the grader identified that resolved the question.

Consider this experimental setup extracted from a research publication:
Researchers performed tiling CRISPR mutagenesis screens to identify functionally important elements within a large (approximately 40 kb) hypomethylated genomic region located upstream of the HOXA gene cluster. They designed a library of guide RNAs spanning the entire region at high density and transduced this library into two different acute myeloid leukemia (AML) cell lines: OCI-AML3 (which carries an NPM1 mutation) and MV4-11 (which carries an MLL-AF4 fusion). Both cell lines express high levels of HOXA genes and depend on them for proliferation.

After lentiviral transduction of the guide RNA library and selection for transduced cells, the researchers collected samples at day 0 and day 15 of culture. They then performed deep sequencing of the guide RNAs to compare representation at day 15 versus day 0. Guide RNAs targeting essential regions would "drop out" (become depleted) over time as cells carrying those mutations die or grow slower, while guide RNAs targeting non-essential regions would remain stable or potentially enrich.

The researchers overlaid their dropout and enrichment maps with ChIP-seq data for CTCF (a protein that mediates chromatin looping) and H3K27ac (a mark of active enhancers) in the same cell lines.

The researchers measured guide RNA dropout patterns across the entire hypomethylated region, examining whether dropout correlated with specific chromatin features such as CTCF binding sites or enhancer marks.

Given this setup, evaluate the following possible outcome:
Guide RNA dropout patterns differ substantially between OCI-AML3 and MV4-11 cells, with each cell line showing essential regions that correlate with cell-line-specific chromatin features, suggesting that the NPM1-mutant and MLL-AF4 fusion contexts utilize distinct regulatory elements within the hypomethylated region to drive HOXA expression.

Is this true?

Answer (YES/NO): NO